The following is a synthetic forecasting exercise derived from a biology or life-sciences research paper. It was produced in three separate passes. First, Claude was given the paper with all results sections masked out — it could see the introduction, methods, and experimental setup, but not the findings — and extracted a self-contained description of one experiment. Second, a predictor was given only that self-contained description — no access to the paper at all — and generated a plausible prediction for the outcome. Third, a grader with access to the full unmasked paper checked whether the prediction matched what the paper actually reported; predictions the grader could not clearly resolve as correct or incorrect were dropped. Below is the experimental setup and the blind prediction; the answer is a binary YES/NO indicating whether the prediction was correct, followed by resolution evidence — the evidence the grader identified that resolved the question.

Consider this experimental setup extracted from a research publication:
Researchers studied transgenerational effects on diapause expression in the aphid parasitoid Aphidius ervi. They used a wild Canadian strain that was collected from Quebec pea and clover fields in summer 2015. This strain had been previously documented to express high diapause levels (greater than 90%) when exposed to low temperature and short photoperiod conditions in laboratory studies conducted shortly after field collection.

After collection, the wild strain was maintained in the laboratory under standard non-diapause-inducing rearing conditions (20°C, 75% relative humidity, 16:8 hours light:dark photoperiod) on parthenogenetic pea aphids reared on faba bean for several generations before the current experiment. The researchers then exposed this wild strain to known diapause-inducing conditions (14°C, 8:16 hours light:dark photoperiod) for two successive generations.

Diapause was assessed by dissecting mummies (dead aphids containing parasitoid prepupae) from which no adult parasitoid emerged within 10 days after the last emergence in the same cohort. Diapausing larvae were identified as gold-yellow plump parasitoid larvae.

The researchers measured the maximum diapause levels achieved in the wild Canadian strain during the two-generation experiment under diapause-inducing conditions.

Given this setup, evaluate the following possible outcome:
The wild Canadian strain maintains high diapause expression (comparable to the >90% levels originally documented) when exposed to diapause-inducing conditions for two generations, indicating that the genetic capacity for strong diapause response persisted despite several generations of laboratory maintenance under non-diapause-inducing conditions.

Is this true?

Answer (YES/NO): NO